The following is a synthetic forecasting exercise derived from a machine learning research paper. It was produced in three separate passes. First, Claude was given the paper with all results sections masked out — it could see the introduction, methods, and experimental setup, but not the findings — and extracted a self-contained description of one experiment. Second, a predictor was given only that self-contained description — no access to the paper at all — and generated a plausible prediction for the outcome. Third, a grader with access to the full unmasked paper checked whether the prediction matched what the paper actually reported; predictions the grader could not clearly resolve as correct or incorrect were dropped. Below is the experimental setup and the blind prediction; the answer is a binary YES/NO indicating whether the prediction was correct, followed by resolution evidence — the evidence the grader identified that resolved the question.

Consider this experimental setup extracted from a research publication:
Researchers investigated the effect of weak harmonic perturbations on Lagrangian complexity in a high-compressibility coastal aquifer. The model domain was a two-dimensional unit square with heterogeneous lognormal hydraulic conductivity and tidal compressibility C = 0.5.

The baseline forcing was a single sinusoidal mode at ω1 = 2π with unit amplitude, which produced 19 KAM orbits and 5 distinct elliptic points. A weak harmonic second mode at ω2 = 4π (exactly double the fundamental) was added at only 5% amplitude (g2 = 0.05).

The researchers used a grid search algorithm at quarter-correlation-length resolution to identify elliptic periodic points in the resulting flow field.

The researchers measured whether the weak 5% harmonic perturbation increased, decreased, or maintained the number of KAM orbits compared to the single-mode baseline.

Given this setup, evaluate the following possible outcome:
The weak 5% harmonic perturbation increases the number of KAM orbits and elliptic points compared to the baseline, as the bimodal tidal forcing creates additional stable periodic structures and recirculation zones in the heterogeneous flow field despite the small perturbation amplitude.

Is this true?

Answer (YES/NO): NO